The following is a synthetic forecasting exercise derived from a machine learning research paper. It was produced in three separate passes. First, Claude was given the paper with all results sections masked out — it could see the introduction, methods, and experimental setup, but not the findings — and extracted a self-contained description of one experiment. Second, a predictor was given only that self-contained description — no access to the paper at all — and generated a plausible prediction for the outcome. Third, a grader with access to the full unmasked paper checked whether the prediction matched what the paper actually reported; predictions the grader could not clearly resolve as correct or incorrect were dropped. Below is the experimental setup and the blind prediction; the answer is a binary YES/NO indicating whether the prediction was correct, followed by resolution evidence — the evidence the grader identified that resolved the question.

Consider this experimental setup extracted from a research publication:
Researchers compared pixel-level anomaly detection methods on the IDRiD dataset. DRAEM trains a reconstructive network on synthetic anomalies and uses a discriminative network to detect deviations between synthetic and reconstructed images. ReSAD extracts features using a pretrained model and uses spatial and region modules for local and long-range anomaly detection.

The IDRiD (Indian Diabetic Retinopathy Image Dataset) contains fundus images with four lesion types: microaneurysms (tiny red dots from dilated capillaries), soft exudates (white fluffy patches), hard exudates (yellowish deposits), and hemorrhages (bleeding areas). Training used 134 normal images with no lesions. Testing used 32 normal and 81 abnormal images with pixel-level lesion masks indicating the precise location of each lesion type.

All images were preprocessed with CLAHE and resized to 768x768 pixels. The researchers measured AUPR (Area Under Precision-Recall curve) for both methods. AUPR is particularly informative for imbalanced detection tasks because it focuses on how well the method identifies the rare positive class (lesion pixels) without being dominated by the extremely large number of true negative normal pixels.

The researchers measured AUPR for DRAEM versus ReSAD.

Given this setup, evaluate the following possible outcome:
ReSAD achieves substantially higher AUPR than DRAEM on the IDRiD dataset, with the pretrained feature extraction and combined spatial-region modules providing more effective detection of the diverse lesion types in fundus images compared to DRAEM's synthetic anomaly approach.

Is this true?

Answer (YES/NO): YES